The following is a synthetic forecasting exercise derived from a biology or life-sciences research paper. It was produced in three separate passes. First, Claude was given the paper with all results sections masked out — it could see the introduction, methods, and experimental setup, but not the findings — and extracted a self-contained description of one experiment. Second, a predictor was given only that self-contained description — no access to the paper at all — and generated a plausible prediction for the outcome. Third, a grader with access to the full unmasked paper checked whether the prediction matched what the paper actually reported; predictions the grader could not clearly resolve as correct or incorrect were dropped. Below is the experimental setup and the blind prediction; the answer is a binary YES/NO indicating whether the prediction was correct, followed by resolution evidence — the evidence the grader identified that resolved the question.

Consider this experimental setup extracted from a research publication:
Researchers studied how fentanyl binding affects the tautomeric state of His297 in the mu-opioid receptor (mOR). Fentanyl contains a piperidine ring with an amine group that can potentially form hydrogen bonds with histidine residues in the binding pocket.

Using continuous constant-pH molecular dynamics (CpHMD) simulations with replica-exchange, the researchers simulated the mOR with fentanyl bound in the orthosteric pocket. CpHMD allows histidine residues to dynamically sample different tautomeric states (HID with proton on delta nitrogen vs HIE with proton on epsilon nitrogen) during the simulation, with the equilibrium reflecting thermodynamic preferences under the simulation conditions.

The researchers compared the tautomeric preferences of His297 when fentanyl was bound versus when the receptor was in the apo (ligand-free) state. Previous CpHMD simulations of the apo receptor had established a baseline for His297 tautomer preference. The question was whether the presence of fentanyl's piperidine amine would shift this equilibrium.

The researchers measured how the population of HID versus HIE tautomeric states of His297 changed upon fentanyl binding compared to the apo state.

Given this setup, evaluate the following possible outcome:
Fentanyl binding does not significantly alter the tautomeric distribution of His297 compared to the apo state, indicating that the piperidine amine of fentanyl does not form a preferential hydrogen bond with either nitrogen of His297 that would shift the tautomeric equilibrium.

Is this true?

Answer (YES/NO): NO